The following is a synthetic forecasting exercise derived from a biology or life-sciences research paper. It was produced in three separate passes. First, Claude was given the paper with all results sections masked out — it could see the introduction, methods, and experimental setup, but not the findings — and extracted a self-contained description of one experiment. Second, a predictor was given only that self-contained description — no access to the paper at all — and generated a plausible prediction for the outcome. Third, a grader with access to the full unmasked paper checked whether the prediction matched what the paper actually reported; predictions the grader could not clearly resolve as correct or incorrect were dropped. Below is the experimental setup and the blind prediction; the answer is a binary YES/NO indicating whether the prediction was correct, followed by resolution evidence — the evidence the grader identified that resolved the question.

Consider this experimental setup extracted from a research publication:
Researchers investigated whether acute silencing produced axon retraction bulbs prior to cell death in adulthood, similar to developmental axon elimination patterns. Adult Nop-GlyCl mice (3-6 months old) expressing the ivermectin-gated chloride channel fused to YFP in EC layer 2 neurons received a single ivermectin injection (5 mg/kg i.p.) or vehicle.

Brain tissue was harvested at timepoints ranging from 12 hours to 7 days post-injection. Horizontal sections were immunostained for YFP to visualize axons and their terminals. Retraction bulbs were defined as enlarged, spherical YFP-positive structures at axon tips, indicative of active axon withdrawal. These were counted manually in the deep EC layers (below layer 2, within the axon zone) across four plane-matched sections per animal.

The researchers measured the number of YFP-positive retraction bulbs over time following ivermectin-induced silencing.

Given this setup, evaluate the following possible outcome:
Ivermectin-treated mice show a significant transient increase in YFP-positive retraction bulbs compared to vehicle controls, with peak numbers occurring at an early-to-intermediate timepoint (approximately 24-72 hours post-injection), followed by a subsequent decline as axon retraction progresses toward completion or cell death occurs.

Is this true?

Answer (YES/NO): YES